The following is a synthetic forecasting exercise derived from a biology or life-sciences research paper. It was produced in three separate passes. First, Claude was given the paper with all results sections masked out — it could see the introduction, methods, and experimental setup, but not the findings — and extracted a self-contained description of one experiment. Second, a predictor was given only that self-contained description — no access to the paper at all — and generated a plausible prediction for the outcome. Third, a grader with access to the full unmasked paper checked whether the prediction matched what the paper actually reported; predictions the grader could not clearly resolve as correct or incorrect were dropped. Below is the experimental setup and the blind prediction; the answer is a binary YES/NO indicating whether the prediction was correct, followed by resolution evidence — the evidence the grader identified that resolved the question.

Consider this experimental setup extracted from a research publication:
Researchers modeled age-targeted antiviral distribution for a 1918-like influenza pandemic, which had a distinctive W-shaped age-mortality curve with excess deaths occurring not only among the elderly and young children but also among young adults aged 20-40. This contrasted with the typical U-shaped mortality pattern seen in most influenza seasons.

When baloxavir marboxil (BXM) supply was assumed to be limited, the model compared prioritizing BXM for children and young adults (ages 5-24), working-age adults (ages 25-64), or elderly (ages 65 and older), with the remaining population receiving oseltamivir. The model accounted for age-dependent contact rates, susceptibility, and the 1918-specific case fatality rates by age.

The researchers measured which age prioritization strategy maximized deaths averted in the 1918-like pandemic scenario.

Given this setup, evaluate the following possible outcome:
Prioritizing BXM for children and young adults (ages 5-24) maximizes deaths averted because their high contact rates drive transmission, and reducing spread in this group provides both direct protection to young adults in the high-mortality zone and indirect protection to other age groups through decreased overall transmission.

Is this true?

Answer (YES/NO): NO